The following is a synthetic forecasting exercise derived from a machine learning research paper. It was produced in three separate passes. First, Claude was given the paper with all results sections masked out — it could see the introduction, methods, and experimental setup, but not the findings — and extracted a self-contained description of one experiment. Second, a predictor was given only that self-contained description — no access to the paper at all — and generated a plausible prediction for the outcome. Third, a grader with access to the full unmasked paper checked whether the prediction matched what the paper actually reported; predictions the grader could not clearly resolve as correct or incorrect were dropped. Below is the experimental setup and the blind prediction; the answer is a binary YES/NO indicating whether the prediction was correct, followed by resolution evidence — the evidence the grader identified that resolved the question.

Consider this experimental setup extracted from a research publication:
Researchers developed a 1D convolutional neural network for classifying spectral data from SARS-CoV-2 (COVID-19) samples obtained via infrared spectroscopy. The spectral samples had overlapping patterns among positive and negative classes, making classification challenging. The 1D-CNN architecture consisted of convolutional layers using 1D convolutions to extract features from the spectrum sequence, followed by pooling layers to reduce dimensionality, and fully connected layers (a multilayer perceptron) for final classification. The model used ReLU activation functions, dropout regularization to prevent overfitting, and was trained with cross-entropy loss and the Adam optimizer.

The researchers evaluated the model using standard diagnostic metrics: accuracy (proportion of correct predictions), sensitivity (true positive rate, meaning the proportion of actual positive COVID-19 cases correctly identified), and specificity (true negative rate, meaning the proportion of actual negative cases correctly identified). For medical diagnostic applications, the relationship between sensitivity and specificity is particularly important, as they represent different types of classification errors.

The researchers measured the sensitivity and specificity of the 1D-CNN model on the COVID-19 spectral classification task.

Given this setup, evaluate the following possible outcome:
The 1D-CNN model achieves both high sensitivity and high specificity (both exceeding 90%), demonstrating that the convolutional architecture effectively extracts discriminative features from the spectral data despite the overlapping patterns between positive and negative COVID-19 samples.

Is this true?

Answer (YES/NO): YES